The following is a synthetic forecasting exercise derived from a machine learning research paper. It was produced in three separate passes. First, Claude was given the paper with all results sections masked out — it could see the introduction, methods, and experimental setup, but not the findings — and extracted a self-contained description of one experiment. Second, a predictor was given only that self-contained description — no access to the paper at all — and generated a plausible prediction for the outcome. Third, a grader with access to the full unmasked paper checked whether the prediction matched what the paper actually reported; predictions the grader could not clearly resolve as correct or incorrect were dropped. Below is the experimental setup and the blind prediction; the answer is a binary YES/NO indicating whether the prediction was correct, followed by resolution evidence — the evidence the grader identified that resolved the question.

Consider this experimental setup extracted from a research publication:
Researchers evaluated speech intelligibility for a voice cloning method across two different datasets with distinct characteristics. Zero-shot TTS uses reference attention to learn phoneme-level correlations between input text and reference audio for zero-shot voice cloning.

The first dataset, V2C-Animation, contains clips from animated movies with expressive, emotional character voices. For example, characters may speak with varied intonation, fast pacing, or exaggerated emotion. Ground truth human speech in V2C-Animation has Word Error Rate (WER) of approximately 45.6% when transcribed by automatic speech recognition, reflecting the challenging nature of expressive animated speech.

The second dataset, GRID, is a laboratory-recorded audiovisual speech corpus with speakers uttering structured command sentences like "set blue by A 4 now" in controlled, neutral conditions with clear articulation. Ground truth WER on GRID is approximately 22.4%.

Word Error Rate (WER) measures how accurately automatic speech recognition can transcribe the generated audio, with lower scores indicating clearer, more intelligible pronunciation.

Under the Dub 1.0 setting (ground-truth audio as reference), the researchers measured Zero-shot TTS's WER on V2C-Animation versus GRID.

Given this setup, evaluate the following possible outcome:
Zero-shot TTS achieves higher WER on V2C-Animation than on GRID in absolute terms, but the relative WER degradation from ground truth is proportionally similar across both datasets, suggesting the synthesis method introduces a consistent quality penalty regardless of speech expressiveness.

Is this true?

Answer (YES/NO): NO